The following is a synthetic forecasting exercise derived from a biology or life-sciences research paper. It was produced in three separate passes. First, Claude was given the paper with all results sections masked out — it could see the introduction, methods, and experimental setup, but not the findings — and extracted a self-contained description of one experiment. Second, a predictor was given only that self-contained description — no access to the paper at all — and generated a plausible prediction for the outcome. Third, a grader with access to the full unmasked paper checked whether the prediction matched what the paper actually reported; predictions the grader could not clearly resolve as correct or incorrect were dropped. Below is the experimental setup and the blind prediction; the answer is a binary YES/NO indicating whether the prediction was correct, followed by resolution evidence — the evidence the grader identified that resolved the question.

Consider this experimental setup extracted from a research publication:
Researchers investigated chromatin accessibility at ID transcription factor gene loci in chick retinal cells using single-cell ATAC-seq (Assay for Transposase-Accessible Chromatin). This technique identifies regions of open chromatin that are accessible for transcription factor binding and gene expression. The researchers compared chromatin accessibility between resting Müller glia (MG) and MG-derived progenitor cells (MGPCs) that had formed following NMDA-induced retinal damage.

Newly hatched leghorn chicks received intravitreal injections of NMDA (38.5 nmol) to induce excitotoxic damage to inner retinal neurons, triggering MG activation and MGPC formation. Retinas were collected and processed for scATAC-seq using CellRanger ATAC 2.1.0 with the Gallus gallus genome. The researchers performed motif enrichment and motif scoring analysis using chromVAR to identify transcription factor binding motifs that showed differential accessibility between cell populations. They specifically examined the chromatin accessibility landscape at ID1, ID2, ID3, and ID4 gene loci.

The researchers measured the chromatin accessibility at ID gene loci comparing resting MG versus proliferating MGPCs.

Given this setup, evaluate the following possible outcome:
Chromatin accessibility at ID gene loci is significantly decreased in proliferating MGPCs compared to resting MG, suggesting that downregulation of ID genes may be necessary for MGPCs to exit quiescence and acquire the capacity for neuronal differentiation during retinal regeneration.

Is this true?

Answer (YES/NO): NO